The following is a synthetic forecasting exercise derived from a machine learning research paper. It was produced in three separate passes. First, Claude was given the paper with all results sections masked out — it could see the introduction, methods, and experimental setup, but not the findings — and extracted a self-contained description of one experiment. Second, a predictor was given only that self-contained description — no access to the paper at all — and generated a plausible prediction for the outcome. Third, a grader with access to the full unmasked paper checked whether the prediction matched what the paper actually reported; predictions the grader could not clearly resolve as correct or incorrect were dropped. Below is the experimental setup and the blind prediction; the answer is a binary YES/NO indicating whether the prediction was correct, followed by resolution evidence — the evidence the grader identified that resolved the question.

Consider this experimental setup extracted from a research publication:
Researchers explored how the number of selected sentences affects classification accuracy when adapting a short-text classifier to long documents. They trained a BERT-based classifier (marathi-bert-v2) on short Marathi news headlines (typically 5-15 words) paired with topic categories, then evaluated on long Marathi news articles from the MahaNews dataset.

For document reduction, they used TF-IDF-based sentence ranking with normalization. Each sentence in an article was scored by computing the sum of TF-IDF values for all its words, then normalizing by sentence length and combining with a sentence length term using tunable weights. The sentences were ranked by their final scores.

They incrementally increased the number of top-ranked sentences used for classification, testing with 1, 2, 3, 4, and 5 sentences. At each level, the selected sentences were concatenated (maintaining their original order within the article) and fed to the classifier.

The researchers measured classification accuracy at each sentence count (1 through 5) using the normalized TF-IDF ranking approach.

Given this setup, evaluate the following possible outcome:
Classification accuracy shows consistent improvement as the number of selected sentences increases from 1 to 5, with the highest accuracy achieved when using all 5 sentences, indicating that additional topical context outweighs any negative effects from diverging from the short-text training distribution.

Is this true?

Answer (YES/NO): NO